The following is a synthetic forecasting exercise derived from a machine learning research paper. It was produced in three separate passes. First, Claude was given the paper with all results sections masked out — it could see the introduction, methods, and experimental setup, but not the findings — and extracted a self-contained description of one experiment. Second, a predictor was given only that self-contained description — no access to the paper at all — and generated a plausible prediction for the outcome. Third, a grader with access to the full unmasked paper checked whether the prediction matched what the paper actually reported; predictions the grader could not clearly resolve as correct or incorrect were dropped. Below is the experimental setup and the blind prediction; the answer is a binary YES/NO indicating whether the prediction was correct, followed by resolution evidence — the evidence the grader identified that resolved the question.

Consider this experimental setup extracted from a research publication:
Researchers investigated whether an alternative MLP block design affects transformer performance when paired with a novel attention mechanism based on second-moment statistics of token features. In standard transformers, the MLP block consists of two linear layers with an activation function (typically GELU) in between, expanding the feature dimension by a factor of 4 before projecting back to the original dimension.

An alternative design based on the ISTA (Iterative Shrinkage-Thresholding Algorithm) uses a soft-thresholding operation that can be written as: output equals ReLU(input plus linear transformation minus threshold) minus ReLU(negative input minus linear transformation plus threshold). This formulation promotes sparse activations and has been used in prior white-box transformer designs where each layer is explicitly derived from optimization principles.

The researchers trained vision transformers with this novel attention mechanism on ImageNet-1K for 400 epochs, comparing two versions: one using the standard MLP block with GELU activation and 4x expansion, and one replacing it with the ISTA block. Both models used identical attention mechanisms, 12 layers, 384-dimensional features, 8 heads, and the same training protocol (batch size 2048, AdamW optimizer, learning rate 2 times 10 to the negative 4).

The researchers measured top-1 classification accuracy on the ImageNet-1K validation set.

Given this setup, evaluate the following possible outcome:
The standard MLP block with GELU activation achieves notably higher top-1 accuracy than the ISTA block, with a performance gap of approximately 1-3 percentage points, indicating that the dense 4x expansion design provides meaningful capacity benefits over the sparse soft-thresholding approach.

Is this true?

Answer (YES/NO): NO